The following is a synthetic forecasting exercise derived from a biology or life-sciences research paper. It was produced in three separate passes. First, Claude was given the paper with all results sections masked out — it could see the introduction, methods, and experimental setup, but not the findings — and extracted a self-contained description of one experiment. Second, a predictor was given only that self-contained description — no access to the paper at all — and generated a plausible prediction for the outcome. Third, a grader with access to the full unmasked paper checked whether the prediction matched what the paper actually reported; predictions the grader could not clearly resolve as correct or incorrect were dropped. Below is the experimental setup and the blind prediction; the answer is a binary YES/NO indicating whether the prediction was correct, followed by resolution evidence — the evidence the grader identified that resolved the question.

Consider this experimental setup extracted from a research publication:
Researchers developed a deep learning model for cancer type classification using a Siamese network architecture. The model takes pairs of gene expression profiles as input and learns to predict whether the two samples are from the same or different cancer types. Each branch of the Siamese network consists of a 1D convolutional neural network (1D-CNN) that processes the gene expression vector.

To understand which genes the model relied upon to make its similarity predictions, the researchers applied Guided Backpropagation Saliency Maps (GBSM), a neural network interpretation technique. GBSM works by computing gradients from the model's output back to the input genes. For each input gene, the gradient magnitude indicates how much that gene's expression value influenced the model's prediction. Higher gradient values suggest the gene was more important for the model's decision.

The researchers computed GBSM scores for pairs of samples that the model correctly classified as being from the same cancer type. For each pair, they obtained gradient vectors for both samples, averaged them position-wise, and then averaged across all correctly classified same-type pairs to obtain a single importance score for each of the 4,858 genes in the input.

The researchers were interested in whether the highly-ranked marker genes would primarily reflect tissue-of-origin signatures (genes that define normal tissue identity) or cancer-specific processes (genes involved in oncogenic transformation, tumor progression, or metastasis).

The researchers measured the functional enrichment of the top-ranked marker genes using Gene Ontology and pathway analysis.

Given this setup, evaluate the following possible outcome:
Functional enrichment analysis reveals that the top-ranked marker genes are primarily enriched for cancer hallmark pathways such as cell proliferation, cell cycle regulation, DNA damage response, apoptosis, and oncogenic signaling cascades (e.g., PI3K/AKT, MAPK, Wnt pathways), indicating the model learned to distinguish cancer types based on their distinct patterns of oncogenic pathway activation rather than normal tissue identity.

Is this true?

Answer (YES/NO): NO